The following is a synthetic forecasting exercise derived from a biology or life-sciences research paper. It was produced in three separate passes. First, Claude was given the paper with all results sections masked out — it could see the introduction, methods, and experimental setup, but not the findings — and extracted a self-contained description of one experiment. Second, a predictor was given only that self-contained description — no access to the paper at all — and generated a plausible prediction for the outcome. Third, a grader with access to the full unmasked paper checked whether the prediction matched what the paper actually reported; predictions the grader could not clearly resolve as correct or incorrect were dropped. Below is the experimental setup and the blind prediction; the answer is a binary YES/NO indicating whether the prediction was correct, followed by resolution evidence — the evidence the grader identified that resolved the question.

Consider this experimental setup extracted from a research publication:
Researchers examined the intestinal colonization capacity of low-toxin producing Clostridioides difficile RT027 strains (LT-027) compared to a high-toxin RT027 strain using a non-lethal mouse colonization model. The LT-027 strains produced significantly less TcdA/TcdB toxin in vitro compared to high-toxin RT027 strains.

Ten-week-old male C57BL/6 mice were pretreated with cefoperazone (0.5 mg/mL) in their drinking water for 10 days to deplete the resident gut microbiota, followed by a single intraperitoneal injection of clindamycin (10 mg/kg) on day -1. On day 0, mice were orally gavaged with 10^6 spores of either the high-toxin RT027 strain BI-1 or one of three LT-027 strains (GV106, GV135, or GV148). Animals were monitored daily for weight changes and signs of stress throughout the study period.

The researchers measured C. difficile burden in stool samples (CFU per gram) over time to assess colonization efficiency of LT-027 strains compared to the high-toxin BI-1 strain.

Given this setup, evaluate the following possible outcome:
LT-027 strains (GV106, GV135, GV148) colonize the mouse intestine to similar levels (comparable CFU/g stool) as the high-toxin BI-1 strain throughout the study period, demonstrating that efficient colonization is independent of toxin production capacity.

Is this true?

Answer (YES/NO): NO